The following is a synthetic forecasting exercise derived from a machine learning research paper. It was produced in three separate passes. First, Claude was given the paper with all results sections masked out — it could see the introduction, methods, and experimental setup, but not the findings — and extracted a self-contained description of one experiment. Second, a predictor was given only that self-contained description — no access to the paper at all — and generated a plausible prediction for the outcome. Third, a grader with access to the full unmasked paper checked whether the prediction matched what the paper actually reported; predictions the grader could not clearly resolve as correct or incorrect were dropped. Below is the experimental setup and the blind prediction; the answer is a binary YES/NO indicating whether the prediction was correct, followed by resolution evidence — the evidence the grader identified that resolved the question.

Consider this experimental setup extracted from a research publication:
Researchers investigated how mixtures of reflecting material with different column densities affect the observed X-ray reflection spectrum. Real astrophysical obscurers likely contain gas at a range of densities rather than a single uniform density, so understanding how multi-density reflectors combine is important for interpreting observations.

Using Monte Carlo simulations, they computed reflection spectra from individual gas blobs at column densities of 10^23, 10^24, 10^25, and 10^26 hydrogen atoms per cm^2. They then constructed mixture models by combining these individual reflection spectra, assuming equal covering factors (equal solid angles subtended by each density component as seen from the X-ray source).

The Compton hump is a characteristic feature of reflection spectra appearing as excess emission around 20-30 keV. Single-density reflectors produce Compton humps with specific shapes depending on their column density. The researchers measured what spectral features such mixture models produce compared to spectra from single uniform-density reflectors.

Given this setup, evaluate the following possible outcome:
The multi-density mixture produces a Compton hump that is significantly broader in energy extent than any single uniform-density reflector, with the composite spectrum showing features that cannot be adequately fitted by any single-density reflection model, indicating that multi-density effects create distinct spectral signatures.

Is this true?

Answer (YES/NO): YES